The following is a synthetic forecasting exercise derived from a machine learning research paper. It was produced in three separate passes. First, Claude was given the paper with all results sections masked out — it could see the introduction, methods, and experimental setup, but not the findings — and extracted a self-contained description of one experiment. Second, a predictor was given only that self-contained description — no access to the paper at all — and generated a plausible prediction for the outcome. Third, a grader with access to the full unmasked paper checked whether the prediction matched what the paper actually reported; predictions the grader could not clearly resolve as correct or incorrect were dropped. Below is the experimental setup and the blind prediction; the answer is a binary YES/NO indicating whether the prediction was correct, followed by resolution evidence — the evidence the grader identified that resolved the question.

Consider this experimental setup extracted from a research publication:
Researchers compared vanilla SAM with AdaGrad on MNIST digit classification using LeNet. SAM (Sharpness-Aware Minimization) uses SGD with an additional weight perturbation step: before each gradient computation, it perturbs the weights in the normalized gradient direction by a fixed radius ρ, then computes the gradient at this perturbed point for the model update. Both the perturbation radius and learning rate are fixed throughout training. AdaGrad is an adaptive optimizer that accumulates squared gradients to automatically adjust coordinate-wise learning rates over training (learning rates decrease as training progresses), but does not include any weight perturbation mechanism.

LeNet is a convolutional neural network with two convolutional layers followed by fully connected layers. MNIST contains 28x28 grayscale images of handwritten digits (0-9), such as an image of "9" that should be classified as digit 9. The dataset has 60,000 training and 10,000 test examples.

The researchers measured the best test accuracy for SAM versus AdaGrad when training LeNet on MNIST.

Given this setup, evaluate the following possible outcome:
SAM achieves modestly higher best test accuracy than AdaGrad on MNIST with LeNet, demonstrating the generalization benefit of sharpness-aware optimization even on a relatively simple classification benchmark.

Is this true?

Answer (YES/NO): YES